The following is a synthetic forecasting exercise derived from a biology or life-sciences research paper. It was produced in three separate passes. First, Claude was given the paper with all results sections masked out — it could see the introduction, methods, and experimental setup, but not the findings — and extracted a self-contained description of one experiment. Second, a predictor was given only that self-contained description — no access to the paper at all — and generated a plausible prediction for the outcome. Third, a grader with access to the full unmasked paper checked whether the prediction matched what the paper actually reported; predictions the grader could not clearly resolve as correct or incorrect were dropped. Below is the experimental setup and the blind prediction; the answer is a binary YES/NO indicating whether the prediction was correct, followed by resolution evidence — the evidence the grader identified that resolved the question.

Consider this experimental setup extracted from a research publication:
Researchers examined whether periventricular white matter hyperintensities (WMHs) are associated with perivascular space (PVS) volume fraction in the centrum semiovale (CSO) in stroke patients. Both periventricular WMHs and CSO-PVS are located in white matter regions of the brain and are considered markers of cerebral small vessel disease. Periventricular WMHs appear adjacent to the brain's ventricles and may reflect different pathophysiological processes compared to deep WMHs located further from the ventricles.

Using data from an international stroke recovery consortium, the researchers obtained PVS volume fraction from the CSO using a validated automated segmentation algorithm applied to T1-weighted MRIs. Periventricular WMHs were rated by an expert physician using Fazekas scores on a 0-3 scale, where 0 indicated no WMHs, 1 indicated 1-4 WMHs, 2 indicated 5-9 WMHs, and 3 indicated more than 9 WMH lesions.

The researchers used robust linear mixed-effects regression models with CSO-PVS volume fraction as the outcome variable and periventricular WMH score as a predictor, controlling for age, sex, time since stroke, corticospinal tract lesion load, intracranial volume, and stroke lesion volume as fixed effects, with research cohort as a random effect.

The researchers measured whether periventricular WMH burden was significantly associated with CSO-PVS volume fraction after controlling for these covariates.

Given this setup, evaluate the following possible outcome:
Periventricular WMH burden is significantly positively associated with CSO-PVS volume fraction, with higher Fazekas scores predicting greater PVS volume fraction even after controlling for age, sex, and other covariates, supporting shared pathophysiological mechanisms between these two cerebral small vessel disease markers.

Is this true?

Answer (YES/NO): YES